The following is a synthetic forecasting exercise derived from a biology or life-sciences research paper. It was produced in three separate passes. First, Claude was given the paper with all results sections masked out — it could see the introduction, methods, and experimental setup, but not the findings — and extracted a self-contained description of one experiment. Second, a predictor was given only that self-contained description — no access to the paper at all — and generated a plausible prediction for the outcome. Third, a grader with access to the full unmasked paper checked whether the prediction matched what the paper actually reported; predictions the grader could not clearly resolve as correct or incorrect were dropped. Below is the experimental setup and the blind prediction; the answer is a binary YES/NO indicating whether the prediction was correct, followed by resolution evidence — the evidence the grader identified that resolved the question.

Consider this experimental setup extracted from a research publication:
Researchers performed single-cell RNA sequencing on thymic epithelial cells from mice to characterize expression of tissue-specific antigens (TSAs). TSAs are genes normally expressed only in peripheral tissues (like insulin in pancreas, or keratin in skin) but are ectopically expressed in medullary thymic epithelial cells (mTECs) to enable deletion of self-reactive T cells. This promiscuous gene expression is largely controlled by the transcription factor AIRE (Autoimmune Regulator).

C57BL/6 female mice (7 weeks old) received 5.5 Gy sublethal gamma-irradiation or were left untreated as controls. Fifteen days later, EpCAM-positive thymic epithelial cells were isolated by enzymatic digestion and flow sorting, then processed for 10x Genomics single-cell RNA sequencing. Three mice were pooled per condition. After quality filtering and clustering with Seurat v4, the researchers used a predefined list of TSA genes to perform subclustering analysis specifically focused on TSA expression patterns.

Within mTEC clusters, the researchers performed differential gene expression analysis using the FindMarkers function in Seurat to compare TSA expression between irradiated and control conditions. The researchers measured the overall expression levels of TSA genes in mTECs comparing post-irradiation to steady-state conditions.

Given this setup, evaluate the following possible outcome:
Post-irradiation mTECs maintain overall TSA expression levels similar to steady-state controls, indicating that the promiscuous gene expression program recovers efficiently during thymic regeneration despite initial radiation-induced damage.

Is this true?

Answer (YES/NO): NO